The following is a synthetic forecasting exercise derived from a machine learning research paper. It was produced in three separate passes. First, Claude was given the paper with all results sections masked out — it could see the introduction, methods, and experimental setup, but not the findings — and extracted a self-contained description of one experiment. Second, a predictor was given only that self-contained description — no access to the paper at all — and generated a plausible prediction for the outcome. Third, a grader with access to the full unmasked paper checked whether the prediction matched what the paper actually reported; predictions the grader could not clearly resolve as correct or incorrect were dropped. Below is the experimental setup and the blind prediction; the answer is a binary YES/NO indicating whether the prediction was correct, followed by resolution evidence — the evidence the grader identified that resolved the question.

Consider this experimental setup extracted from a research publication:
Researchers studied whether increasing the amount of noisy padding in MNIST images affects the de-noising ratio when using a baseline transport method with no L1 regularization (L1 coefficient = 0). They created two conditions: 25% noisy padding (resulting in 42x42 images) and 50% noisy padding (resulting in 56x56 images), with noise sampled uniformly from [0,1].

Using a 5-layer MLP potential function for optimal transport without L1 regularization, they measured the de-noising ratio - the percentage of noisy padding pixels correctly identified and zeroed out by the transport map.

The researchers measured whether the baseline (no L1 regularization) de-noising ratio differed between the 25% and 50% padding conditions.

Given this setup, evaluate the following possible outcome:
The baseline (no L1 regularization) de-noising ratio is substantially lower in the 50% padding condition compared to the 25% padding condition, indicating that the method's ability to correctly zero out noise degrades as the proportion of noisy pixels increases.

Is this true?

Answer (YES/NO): NO